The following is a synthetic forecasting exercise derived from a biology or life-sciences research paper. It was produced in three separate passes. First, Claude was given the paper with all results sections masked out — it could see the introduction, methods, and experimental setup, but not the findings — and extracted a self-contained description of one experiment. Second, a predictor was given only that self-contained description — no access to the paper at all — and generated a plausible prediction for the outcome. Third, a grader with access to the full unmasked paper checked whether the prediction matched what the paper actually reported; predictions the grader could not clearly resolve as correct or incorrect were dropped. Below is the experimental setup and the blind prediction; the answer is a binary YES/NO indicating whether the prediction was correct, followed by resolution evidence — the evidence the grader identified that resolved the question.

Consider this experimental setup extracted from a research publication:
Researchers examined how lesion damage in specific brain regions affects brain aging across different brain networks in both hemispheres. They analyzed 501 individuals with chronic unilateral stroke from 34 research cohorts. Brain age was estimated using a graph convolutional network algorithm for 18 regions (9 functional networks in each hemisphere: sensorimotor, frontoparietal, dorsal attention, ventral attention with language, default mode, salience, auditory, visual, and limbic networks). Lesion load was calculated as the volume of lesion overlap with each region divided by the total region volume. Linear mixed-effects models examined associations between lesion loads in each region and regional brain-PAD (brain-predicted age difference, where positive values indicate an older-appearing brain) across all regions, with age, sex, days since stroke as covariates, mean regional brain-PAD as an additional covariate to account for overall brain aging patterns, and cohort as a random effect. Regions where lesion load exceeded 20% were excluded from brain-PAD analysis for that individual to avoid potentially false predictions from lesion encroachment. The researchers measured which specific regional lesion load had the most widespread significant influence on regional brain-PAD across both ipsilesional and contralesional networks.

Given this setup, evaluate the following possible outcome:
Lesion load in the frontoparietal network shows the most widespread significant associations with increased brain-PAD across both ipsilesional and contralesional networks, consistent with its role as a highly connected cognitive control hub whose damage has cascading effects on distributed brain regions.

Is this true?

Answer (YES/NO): NO